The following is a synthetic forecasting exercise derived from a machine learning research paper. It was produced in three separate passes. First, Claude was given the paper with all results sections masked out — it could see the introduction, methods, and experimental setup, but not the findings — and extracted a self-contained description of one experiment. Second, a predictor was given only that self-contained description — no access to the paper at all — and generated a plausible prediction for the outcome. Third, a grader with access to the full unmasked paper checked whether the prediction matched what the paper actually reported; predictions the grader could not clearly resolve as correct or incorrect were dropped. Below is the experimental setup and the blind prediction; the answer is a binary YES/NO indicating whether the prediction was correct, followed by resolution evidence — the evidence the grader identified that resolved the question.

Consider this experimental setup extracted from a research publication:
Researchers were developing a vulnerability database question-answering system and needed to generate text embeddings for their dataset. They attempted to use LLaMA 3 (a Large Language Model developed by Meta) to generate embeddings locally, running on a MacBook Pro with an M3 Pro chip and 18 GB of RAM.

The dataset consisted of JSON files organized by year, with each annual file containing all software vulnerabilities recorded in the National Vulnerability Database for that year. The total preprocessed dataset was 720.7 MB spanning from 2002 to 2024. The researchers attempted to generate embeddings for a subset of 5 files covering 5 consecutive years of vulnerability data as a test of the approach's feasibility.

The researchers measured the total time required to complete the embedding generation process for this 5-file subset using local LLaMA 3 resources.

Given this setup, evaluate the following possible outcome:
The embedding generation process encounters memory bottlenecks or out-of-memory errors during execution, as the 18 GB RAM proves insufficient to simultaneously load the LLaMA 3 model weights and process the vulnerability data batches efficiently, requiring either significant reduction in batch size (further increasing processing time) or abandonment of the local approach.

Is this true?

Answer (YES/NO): NO